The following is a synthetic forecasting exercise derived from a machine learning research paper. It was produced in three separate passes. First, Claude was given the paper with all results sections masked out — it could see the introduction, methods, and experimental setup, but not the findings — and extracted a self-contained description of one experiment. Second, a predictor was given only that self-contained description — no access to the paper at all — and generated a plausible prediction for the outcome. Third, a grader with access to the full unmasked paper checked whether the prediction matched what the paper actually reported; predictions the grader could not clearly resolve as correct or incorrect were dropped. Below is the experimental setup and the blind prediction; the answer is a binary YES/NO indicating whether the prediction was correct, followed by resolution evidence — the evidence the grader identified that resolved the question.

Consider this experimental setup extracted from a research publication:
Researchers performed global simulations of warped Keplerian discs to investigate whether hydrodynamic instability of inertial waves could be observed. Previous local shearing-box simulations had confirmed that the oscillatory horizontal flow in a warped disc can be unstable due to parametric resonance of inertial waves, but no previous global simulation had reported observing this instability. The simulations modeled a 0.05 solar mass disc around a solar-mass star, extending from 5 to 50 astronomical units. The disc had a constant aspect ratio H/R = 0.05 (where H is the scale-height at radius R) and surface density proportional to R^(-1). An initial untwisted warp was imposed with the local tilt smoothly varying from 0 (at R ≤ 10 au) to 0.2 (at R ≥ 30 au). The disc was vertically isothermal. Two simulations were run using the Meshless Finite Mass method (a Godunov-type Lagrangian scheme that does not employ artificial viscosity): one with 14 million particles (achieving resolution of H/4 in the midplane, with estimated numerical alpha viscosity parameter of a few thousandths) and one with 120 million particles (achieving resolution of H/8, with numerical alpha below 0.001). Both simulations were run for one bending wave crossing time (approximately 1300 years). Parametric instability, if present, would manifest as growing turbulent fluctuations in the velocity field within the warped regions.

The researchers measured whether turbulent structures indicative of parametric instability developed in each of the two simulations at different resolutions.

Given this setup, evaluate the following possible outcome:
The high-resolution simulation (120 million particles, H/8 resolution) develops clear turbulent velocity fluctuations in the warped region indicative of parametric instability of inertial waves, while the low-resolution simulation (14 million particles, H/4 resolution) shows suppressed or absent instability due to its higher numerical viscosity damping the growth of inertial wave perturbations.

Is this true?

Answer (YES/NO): YES